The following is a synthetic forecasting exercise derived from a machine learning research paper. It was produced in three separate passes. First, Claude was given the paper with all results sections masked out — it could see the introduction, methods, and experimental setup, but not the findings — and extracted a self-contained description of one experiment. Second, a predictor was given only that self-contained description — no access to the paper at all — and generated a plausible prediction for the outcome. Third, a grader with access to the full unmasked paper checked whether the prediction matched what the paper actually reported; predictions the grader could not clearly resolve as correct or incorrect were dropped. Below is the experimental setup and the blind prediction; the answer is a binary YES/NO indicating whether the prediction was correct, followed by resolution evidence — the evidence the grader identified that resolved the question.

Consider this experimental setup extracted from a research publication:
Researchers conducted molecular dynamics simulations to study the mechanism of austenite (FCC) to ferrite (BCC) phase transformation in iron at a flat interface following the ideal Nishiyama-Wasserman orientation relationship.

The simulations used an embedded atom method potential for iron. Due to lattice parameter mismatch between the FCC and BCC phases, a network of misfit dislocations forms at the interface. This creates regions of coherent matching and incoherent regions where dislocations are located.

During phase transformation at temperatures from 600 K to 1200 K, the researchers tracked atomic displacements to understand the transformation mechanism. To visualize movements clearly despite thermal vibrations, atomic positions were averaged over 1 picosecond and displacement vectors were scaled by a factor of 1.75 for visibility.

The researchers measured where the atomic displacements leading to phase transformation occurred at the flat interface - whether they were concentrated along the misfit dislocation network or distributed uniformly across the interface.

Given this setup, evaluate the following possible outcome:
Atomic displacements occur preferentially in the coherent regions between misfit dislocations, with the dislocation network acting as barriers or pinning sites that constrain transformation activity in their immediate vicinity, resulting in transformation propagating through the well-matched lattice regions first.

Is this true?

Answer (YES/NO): NO